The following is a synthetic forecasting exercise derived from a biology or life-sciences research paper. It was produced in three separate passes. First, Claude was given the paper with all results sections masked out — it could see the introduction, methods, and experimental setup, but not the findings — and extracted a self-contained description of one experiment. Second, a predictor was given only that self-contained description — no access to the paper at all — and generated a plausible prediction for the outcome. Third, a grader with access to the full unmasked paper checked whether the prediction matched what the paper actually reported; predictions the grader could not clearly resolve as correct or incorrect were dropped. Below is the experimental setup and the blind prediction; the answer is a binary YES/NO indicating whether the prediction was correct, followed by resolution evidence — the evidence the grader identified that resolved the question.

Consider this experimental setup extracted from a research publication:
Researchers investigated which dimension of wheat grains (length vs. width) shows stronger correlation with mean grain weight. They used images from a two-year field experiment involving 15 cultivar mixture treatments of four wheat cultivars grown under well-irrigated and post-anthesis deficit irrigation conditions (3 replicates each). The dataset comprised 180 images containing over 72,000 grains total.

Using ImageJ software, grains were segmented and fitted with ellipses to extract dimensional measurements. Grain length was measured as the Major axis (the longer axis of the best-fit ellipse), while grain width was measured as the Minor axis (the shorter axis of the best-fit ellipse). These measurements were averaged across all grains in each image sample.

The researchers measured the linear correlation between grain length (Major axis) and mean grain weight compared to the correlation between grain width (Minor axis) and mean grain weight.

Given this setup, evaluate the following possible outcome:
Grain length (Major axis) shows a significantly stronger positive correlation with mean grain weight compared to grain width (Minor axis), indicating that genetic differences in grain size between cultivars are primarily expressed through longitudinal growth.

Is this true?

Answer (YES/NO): NO